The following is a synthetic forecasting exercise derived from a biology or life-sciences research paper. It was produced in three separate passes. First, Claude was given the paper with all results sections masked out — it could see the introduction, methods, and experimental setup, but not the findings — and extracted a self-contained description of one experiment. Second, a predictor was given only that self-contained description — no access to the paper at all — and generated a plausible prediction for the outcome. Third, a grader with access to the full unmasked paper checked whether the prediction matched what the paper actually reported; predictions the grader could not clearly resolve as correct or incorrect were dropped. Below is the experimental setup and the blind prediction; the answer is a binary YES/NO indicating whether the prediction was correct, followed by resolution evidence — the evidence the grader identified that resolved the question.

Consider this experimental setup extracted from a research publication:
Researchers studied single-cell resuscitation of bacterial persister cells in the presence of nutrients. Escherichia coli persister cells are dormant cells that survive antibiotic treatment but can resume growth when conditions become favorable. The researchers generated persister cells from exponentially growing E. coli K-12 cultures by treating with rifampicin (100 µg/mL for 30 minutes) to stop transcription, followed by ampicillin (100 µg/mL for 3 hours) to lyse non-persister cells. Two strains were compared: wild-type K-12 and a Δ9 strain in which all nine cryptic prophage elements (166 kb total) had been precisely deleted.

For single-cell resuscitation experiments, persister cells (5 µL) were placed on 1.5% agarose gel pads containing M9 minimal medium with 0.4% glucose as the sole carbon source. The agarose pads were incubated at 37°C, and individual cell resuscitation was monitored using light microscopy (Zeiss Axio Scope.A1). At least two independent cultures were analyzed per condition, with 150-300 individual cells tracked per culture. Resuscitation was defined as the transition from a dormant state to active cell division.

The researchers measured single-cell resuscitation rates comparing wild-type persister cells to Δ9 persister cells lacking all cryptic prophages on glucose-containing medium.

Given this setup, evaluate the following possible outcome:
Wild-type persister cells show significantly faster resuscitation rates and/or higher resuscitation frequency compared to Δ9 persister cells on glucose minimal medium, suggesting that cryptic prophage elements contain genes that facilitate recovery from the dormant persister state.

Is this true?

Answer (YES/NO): NO